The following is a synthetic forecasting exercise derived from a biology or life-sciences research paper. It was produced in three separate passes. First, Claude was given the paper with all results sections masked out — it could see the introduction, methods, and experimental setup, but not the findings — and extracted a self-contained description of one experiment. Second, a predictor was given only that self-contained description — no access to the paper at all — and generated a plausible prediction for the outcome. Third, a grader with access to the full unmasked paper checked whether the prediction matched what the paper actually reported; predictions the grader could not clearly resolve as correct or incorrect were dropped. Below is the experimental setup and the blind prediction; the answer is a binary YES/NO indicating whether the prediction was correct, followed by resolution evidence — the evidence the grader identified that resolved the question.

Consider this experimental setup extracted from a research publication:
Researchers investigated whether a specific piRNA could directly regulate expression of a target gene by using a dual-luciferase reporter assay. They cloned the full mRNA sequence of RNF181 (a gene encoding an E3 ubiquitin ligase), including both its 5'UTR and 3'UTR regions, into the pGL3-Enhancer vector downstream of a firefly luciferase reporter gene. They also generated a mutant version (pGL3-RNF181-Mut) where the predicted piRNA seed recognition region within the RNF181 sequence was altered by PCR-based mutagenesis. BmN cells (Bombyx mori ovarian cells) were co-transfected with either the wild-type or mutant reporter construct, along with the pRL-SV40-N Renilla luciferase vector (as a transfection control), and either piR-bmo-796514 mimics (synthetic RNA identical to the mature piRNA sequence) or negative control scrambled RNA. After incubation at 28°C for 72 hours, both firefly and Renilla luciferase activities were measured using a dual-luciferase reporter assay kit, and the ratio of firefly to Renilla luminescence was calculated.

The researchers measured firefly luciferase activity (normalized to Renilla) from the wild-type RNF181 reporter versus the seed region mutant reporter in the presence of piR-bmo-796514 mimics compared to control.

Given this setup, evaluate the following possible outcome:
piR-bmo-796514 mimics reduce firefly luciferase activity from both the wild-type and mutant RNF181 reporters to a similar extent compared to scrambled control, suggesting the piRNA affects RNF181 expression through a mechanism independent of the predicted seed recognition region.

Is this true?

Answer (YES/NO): NO